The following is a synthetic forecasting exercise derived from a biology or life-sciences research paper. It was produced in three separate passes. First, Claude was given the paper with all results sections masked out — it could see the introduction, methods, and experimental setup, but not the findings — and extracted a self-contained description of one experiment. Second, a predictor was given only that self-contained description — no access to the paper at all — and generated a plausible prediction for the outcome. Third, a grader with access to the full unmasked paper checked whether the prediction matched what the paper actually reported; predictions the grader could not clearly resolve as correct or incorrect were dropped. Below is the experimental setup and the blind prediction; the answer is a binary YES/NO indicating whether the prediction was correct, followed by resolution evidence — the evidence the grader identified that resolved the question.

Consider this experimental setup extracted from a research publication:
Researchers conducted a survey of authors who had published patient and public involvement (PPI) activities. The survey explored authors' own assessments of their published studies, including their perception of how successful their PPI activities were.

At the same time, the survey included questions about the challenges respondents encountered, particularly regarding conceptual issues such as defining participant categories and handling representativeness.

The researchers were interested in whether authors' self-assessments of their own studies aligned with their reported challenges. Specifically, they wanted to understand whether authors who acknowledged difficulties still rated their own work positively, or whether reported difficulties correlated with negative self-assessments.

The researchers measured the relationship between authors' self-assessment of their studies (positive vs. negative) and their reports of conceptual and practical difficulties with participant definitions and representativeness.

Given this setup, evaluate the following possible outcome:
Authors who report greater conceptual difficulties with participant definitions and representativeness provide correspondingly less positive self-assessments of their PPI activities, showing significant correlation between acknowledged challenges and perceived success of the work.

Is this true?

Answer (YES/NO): NO